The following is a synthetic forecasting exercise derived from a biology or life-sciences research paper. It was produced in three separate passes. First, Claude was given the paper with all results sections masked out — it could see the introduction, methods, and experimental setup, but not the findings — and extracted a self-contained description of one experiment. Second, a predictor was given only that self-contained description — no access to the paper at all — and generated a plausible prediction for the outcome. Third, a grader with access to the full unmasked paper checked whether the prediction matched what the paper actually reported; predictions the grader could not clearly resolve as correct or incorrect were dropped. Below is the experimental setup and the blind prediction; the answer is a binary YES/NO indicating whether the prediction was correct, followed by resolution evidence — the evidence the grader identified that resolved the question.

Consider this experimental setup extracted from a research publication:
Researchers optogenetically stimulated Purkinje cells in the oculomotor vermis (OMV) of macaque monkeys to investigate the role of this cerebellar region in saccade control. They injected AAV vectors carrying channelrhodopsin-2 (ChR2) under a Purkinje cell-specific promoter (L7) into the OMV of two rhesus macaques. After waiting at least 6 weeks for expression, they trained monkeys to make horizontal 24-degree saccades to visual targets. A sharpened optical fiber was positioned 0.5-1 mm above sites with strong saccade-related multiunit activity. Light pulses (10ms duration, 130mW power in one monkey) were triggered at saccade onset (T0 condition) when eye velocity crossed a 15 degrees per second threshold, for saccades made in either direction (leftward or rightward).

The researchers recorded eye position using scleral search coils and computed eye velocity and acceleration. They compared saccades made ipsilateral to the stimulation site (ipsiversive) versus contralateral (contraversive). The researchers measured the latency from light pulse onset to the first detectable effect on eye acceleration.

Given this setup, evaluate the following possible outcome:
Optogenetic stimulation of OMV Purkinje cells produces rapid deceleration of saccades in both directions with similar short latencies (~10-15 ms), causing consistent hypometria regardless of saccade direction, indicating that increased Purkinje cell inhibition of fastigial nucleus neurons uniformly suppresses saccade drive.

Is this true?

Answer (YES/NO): NO